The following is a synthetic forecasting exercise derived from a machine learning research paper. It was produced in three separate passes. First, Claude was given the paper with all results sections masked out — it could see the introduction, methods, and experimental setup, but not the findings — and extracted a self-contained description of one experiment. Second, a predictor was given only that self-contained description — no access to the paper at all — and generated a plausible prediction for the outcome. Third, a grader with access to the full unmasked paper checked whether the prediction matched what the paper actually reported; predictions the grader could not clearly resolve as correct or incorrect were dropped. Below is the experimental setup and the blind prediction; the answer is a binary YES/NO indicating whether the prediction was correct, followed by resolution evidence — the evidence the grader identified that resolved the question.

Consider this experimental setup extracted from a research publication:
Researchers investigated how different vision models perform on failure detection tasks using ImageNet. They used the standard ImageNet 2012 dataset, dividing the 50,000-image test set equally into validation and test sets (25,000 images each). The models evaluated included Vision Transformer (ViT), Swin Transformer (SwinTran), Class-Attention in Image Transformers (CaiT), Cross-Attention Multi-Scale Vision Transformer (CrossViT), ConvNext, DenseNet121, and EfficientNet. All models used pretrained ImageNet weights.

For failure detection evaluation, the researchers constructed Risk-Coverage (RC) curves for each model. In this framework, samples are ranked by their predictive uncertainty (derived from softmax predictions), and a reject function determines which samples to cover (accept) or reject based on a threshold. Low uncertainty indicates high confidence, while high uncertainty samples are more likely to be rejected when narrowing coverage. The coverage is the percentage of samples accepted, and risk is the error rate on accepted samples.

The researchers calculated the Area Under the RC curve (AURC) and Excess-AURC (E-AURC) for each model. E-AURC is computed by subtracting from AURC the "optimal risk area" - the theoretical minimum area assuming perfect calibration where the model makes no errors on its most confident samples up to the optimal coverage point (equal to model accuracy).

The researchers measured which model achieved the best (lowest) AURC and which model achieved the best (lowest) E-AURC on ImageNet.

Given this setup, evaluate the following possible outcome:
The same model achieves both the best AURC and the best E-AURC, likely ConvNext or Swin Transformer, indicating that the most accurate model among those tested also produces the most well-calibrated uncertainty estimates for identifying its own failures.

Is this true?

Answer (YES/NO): NO